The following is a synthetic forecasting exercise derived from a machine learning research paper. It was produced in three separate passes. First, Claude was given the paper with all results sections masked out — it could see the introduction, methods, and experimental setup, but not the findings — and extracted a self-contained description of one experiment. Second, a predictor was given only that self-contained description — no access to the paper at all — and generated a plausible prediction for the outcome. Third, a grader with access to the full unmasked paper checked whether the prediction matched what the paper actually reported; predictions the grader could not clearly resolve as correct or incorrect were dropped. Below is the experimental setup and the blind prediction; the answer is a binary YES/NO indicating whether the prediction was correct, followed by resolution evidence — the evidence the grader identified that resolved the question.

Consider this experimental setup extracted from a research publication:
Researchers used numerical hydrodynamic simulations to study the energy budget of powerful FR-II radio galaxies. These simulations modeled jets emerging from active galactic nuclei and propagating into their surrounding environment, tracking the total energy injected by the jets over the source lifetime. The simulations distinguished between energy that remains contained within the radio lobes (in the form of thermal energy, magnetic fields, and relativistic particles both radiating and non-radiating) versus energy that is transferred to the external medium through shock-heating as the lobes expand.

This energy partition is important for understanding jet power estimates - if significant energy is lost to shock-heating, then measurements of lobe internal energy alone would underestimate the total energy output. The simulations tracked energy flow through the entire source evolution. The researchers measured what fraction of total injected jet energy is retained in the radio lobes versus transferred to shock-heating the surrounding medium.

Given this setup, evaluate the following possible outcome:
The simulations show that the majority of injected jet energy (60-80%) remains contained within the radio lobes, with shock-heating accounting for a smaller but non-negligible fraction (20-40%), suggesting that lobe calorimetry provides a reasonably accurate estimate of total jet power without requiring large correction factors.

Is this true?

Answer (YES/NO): NO